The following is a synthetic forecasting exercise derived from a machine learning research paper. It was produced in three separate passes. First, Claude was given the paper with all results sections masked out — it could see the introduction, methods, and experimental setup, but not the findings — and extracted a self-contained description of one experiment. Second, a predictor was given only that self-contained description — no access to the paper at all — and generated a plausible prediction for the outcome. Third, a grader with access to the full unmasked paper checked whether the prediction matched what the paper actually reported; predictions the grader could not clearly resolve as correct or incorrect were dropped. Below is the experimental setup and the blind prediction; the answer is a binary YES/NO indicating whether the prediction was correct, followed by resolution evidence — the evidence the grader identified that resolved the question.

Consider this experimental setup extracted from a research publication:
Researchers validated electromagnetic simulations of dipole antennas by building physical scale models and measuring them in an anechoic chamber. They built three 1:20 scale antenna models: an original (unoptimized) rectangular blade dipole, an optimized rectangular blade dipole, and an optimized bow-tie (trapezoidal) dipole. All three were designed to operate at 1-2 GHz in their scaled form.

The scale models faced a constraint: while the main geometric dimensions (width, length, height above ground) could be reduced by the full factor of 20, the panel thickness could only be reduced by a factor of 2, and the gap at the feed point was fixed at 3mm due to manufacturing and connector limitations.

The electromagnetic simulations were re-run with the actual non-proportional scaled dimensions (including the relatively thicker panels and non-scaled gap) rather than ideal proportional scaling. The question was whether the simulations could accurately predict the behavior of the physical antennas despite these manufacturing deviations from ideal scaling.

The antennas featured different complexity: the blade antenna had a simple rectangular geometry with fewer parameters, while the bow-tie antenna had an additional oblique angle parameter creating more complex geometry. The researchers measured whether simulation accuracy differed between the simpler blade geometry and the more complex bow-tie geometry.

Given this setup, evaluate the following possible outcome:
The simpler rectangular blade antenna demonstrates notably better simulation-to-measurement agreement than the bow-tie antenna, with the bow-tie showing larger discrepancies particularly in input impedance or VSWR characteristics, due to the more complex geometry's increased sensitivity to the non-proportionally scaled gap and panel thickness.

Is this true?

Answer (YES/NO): NO